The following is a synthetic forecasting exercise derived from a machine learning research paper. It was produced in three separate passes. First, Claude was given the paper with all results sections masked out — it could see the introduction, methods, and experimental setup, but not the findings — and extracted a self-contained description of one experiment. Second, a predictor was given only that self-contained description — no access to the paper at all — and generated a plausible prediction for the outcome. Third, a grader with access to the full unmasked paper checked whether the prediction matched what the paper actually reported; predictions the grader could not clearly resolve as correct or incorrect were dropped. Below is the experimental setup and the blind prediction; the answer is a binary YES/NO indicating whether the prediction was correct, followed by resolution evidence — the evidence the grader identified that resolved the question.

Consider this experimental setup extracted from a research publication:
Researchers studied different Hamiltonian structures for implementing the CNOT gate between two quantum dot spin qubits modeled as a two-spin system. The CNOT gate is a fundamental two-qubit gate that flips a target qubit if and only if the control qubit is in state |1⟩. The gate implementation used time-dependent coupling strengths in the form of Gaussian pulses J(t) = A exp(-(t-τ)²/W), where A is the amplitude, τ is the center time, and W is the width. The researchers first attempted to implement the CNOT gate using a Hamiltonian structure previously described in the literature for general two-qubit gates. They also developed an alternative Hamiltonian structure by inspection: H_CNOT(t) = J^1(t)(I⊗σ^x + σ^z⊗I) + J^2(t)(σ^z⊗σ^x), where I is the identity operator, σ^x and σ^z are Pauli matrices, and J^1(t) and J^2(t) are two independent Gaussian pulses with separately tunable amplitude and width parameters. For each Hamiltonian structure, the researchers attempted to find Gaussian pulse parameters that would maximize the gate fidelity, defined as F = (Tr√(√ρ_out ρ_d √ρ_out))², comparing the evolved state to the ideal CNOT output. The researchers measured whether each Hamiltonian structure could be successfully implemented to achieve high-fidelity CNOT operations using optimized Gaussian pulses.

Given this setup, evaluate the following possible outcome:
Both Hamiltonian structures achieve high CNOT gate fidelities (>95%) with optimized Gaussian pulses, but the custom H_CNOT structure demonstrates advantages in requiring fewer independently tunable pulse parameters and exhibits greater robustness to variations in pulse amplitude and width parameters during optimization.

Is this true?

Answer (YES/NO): NO